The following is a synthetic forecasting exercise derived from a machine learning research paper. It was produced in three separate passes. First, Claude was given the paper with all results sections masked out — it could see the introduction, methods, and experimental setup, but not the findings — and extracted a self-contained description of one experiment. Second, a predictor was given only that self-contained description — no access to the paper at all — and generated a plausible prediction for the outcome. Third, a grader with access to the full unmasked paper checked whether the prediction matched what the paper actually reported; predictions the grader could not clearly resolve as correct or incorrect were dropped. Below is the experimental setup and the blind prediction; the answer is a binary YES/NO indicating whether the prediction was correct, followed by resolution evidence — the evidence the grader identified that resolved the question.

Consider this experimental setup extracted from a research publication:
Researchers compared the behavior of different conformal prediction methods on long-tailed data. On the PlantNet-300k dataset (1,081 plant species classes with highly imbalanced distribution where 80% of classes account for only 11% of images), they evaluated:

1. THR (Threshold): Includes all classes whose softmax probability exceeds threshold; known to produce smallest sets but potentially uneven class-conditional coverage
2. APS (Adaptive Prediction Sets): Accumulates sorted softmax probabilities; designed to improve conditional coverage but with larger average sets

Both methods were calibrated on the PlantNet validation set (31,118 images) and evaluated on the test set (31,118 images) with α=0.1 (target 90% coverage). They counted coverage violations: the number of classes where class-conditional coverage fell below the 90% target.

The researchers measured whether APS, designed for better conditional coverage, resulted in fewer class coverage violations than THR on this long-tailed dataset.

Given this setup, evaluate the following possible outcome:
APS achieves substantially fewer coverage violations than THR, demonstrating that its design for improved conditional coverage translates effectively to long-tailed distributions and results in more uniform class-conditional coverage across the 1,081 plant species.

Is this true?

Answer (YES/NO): NO